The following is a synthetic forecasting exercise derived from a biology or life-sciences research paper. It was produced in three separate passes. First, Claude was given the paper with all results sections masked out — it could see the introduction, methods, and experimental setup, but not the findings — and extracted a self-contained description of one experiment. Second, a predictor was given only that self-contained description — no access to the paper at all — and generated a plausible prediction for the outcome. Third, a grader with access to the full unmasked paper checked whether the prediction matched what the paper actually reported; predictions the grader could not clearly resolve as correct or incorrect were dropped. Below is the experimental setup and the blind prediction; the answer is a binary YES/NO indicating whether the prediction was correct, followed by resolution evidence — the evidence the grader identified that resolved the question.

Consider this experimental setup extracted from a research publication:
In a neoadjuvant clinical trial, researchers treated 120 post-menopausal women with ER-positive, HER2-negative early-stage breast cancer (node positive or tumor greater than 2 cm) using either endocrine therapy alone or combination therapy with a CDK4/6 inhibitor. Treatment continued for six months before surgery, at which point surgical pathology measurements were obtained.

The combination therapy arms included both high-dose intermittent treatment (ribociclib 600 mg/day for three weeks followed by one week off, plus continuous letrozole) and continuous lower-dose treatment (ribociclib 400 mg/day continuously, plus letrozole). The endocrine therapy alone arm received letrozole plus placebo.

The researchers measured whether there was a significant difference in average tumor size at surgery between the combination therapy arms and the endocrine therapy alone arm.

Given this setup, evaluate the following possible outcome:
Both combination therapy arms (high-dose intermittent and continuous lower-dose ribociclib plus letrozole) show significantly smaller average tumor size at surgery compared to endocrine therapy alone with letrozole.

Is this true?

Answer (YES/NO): NO